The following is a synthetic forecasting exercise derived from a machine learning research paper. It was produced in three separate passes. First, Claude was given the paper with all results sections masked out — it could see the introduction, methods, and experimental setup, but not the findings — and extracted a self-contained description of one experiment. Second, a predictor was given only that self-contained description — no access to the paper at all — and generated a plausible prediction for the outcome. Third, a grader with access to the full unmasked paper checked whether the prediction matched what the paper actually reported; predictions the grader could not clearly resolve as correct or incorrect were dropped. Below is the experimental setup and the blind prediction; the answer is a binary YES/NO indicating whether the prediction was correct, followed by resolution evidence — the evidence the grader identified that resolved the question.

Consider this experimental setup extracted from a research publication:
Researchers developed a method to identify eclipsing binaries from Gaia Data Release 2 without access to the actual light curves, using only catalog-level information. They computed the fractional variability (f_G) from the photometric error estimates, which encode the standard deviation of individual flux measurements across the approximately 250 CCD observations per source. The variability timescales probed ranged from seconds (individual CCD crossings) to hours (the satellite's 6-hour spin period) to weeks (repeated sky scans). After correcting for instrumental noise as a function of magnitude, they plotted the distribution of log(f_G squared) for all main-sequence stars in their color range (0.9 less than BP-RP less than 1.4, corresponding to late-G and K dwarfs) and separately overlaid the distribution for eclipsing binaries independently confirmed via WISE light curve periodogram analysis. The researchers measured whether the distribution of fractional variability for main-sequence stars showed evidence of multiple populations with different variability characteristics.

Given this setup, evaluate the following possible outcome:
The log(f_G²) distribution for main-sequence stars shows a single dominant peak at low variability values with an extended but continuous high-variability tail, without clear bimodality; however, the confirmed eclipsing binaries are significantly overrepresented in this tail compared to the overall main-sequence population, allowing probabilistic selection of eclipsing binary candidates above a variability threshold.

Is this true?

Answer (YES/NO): NO